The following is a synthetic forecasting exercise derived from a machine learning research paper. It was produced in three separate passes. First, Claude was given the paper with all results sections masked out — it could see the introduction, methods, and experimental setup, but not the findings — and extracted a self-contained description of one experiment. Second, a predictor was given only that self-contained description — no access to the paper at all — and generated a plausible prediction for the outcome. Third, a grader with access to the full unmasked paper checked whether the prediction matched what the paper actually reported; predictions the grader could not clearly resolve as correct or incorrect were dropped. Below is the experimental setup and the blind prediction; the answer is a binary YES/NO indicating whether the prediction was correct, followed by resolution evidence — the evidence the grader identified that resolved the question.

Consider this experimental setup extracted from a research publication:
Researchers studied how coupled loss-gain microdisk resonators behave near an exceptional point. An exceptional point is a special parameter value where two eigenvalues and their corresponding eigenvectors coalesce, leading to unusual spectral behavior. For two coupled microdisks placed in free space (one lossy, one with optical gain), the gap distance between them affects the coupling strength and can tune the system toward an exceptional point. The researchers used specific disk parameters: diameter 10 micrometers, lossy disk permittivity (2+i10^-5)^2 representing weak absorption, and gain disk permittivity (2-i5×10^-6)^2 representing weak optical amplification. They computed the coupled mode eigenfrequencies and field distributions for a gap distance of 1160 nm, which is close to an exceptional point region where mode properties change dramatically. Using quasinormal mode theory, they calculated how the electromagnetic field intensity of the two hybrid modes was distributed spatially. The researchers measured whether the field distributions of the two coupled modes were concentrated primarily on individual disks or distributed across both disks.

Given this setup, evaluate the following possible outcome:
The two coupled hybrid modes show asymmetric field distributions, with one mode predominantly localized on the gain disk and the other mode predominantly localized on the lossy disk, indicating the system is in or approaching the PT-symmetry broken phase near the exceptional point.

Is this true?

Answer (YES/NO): NO